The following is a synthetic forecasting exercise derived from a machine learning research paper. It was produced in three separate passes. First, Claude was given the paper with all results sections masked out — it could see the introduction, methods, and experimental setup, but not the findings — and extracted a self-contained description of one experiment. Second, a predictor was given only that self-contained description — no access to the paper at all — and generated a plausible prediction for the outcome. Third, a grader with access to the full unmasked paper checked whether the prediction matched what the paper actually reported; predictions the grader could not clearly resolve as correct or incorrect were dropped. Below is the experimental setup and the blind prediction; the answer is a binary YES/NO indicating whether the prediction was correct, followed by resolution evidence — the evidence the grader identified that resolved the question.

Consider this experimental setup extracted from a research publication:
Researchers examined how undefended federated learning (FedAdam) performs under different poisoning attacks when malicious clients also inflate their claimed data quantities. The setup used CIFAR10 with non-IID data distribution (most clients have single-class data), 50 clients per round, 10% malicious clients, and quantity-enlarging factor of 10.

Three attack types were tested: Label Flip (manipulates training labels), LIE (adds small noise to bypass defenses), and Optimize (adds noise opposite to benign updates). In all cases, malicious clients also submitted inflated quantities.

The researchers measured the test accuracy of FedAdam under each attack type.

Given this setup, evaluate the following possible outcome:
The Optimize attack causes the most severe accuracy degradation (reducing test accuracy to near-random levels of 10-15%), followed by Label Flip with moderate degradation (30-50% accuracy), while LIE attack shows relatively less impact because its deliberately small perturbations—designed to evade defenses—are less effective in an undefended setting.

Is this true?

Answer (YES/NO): NO